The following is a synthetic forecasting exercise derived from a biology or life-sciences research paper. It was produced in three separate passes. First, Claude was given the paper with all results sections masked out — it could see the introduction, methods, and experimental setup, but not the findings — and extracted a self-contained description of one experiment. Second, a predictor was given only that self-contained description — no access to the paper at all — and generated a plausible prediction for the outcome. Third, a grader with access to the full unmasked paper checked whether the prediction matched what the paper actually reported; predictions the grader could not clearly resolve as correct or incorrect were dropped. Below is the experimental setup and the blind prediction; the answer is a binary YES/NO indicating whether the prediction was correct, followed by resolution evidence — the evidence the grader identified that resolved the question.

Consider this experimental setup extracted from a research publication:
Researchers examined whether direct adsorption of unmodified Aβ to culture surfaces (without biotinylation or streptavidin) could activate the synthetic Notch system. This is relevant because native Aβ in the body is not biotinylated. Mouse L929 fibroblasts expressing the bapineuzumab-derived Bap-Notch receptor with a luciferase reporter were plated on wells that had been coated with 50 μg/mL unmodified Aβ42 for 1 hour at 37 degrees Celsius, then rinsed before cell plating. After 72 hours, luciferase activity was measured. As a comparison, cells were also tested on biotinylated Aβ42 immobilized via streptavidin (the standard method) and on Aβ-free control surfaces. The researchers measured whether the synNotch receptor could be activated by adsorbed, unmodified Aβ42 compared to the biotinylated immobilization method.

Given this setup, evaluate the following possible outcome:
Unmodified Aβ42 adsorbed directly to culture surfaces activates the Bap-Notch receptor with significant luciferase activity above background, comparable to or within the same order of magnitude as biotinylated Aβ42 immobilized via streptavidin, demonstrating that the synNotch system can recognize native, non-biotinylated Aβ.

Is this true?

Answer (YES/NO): YES